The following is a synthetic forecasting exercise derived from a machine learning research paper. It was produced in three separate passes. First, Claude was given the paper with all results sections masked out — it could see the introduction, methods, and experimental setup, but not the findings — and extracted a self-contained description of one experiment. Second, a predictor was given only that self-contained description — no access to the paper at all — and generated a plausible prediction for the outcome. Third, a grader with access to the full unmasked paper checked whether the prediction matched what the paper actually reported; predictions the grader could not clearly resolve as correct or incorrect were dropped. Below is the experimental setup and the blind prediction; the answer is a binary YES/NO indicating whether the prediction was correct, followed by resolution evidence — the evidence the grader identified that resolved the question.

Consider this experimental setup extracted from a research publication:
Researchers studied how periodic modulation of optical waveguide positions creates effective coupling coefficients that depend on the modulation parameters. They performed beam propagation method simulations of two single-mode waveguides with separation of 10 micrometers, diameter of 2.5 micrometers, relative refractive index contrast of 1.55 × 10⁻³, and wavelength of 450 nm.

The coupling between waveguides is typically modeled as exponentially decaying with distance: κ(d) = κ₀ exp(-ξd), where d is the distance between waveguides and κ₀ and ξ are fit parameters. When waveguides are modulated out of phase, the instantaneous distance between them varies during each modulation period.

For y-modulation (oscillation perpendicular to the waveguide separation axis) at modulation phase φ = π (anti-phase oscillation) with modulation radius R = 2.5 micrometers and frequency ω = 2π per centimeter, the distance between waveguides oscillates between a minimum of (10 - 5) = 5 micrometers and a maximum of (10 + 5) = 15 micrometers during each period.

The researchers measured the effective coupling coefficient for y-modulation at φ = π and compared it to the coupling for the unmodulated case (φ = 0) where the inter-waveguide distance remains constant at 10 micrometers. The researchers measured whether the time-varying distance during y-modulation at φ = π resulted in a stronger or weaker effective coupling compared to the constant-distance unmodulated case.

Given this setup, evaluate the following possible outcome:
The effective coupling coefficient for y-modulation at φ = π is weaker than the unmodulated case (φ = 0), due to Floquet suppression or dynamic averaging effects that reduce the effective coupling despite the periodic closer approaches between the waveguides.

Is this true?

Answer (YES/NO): NO